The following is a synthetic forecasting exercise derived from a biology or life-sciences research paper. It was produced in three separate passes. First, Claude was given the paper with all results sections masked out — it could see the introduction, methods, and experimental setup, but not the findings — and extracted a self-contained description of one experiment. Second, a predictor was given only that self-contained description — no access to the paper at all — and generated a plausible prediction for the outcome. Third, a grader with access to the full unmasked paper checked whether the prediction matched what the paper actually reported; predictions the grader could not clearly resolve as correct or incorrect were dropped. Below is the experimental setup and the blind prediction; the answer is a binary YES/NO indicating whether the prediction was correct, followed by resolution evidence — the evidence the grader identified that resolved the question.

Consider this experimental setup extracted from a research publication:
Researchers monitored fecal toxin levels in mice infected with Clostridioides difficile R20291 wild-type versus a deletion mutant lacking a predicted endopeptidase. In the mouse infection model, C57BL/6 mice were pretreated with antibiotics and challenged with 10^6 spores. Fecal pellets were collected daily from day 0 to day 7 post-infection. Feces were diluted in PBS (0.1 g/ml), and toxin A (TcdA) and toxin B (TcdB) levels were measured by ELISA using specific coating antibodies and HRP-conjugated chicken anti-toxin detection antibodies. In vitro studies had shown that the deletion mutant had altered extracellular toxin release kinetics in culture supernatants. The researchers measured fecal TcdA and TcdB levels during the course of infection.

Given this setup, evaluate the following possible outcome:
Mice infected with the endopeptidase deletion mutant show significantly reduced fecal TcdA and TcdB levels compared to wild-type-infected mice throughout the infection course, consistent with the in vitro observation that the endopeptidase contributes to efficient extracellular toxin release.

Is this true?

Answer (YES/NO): YES